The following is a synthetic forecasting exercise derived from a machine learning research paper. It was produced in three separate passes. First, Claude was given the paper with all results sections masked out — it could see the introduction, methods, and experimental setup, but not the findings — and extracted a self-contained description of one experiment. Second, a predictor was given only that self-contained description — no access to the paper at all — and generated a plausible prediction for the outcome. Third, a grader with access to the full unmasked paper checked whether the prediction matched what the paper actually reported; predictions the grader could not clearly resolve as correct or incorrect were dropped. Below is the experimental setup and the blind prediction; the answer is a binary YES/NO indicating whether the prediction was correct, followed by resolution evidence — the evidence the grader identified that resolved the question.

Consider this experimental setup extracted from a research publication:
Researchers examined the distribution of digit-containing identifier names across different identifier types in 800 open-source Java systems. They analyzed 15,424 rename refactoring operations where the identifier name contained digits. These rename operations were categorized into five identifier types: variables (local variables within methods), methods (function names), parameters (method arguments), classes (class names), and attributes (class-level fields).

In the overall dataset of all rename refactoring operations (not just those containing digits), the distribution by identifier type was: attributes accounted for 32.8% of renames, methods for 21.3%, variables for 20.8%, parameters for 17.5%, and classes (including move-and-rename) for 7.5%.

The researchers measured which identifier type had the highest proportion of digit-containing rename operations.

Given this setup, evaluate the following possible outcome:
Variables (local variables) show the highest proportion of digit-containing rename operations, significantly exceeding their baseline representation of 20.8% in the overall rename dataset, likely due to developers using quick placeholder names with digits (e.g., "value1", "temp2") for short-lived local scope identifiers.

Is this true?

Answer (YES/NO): YES